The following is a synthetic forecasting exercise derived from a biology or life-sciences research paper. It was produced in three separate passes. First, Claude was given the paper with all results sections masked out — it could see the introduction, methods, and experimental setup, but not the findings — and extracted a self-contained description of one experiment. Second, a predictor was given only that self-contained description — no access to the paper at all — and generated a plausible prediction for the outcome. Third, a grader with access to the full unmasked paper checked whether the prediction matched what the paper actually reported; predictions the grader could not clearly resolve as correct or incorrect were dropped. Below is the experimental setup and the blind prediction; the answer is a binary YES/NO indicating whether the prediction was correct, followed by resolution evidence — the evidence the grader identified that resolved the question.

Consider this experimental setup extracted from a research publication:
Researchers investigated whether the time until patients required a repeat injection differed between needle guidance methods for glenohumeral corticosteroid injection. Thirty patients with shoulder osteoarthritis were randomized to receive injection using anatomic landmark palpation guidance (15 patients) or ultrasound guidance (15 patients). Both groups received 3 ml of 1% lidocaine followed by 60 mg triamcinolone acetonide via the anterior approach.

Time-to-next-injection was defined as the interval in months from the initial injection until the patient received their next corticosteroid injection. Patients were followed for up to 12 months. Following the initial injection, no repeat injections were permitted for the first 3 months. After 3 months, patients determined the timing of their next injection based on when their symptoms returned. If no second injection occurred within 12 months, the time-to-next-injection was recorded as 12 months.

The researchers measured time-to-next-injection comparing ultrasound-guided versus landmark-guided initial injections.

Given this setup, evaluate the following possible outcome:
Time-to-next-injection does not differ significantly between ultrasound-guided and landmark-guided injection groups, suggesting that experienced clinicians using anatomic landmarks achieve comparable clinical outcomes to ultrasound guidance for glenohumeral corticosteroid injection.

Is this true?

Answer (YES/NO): NO